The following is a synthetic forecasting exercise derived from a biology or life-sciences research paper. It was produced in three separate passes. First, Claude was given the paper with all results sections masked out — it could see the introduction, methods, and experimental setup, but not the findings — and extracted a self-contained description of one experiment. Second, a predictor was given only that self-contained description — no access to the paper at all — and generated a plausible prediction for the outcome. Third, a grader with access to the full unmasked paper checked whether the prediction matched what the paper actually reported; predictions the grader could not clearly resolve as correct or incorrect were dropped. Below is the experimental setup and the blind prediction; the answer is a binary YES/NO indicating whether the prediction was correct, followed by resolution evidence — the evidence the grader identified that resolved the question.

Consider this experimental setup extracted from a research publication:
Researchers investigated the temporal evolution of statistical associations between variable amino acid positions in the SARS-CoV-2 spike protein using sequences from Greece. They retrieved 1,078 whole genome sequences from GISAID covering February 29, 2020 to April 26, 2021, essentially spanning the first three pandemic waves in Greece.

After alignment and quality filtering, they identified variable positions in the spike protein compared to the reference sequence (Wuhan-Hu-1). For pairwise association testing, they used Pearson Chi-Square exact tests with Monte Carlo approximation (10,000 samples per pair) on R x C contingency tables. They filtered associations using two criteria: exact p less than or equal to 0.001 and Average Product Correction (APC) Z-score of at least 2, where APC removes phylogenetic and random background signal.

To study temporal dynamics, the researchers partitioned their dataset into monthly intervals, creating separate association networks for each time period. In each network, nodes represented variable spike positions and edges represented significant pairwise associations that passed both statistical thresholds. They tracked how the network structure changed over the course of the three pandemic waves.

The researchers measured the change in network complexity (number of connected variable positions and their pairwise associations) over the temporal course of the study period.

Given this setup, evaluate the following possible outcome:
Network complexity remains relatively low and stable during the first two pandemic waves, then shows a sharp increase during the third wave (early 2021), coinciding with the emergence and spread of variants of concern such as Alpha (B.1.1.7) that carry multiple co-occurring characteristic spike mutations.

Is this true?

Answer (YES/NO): NO